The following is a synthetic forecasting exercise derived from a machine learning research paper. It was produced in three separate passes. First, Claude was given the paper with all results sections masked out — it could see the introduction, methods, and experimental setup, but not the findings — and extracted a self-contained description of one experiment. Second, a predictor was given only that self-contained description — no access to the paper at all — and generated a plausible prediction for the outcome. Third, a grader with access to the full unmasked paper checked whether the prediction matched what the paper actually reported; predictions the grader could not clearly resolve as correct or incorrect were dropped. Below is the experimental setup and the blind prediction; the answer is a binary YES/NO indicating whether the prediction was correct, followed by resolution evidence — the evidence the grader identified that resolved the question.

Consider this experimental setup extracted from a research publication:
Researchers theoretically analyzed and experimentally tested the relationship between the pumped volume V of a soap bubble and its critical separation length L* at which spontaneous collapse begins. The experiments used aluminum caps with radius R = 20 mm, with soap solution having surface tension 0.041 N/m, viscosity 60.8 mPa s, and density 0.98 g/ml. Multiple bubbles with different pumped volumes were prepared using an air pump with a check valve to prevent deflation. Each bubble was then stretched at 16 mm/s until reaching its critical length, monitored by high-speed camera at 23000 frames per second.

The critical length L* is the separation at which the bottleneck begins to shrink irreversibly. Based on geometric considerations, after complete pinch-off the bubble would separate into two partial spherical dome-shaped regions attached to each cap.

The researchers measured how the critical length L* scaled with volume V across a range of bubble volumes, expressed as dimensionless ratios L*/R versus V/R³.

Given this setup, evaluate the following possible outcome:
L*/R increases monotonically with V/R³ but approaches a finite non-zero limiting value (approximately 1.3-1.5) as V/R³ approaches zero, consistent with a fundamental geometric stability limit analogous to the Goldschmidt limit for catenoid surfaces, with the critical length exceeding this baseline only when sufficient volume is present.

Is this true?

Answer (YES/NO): NO